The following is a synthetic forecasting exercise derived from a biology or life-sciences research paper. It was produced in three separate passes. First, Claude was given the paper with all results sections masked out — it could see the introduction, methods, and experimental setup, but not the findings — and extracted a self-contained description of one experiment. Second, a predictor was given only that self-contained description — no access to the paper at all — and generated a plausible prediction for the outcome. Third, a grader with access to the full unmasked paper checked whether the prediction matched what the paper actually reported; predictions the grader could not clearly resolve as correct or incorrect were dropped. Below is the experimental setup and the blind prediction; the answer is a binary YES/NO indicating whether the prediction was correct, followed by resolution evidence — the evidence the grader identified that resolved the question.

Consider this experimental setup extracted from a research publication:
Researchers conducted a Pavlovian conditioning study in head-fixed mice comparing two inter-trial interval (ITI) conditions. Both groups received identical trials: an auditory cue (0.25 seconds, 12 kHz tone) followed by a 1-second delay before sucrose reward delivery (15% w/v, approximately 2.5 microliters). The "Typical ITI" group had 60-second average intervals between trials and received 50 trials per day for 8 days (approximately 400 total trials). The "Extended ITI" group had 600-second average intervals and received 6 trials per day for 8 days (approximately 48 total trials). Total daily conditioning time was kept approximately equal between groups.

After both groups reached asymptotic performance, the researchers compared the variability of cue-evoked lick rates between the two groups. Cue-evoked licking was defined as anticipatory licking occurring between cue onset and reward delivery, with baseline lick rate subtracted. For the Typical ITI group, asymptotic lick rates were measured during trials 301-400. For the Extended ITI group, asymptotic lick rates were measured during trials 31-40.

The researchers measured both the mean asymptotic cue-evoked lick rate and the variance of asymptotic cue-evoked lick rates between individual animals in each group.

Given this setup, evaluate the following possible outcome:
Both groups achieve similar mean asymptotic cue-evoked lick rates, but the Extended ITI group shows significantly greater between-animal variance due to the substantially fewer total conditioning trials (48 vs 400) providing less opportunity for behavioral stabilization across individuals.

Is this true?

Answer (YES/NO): NO